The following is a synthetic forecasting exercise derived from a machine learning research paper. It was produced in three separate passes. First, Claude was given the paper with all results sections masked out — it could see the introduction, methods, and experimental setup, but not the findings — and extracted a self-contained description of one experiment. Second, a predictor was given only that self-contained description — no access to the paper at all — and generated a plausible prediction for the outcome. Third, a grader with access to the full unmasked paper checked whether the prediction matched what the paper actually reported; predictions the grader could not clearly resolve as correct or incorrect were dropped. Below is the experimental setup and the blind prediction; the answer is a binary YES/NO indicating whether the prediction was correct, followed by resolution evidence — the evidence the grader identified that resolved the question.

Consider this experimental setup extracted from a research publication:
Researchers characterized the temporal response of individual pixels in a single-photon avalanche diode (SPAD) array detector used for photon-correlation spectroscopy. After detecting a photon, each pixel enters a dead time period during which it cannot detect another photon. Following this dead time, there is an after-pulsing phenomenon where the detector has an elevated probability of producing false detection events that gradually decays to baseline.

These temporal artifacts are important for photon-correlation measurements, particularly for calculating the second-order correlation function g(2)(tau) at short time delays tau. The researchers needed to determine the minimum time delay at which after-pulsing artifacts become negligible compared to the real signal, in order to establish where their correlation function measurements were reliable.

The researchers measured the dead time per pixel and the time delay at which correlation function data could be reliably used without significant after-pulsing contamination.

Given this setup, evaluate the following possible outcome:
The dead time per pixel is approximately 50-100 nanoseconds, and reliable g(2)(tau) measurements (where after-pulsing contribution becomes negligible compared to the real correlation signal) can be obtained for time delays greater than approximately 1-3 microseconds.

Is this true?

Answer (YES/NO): NO